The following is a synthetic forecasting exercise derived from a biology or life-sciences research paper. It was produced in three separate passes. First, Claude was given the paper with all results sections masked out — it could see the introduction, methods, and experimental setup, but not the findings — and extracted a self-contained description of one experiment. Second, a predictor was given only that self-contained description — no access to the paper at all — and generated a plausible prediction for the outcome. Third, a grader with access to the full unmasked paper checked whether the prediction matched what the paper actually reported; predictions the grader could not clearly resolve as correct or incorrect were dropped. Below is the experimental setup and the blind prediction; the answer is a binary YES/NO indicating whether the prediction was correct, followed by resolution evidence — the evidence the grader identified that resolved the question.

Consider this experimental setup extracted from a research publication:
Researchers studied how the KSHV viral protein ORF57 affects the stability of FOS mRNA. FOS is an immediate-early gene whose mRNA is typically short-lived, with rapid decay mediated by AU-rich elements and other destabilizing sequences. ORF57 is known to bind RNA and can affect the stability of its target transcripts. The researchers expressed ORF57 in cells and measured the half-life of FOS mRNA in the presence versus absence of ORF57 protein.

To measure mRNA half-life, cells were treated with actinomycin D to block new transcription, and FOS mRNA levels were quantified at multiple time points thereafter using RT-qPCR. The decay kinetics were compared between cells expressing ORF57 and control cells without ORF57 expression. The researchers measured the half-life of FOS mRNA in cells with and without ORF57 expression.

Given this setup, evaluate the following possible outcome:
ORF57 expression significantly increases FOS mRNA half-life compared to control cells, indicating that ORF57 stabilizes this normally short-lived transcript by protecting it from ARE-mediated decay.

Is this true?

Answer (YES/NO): YES